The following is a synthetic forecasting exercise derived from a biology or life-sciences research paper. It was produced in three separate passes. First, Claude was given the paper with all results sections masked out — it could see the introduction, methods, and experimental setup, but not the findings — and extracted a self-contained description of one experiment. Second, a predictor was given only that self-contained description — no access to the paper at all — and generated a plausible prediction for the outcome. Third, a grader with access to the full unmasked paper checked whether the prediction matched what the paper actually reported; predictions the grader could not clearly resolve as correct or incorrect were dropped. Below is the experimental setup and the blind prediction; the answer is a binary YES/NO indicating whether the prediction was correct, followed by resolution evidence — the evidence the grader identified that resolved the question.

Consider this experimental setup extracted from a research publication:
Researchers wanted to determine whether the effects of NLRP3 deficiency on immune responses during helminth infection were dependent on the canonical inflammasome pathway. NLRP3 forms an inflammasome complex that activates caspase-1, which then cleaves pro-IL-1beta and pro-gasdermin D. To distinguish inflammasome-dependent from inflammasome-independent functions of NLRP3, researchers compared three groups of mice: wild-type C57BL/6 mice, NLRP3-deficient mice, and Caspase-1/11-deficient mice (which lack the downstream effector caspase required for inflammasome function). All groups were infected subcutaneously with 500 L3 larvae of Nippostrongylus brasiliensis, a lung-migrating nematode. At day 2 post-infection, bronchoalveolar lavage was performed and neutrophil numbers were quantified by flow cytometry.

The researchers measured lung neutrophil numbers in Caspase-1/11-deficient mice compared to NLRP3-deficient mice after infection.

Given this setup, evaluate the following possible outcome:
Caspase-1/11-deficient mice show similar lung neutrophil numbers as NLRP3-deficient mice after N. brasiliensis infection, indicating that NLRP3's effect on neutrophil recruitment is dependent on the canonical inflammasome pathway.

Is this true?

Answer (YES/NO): NO